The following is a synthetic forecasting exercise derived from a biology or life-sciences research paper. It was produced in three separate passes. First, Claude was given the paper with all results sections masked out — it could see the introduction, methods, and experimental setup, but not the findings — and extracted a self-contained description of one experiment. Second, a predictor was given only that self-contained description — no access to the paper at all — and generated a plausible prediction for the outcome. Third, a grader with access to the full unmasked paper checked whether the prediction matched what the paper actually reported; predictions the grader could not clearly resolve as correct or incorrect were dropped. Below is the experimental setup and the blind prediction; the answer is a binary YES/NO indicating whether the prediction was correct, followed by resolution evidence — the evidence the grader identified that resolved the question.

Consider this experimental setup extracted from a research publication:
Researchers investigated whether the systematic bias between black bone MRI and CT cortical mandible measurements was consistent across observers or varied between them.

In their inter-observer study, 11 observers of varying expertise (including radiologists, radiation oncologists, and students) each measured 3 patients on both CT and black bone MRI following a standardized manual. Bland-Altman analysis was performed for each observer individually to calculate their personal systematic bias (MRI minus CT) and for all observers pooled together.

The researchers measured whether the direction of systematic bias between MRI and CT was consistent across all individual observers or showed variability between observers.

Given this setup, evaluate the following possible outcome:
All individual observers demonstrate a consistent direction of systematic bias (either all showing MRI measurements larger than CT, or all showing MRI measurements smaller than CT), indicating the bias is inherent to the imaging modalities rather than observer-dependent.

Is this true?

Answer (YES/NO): YES